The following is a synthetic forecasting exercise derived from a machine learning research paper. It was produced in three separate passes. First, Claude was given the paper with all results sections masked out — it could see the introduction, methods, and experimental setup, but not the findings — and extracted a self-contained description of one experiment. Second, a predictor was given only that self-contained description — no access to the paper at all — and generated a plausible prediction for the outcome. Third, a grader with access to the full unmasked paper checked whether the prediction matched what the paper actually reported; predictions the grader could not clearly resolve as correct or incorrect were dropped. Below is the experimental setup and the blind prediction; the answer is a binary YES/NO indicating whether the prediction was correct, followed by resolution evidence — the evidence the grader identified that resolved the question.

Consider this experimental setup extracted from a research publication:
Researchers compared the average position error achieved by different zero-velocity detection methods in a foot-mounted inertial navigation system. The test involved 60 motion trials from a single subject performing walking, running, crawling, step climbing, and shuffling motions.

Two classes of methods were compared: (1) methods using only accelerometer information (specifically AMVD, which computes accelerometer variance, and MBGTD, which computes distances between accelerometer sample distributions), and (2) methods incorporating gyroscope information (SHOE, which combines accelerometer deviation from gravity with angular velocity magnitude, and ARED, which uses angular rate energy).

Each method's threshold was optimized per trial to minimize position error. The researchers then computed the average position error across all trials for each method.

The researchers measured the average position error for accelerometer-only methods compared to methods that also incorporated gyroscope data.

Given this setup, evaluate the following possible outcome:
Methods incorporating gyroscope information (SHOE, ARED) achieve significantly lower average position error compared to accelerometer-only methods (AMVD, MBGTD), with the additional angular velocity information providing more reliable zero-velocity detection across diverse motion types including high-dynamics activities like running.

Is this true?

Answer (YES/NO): YES